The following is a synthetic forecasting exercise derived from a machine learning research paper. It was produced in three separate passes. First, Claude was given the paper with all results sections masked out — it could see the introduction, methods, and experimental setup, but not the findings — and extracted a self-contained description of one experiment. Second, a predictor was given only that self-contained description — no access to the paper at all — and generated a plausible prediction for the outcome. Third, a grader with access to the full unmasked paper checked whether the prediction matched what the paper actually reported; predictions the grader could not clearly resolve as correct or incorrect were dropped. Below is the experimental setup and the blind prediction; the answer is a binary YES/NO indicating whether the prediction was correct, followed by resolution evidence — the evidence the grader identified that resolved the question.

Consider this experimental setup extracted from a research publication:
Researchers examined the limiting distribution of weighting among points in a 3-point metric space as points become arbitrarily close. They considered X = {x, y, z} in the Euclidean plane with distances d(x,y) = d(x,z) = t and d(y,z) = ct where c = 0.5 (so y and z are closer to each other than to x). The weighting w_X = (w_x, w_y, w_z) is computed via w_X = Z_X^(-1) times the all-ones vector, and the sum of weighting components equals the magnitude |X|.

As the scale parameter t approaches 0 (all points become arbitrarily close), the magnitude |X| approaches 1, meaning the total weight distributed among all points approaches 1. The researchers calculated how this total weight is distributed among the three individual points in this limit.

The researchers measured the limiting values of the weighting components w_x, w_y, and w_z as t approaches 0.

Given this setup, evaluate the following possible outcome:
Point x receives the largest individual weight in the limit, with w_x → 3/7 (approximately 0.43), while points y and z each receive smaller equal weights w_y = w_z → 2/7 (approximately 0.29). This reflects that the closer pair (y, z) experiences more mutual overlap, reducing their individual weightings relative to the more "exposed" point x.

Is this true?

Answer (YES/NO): YES